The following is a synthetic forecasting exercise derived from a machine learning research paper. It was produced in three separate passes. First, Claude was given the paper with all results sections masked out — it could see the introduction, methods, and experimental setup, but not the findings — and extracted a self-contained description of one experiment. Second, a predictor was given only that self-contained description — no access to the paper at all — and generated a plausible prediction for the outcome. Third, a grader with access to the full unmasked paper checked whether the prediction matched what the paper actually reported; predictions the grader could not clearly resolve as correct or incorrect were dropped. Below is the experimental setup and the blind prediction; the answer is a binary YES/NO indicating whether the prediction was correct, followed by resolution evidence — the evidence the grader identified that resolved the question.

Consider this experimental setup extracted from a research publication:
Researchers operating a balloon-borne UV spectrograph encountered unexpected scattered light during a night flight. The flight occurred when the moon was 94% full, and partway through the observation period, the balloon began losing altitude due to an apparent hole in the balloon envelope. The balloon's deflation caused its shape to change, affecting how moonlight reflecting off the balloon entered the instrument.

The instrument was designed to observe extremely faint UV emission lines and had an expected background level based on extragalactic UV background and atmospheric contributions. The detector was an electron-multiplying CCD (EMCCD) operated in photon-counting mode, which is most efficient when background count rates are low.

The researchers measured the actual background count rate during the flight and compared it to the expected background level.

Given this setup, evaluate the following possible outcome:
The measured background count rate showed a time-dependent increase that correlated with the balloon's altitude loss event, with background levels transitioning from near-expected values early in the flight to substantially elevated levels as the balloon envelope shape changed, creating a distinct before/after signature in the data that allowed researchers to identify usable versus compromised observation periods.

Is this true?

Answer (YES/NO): NO